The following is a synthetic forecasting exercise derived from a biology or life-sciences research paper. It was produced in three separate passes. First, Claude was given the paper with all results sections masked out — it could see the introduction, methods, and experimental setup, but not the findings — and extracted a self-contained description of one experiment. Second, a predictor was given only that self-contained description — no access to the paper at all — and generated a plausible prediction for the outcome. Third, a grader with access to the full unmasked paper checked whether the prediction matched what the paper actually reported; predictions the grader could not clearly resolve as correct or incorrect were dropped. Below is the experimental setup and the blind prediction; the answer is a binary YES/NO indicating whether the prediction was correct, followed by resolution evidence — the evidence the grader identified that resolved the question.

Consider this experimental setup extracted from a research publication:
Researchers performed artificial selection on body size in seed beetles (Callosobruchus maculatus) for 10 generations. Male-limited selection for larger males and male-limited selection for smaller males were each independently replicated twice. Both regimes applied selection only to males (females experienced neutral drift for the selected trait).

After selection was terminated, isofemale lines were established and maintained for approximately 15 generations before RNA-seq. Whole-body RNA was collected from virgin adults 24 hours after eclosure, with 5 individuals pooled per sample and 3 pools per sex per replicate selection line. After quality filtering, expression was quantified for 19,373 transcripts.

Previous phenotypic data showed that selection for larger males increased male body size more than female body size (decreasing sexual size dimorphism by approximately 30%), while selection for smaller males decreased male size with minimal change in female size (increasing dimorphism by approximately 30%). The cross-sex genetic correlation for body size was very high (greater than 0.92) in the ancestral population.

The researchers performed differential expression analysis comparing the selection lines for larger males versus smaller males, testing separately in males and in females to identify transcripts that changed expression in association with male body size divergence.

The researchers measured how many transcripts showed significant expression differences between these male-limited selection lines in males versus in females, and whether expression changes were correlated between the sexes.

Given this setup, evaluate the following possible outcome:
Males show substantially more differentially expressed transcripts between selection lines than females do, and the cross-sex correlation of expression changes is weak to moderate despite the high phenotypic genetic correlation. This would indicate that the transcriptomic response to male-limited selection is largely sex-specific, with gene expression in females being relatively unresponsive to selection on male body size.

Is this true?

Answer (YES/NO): NO